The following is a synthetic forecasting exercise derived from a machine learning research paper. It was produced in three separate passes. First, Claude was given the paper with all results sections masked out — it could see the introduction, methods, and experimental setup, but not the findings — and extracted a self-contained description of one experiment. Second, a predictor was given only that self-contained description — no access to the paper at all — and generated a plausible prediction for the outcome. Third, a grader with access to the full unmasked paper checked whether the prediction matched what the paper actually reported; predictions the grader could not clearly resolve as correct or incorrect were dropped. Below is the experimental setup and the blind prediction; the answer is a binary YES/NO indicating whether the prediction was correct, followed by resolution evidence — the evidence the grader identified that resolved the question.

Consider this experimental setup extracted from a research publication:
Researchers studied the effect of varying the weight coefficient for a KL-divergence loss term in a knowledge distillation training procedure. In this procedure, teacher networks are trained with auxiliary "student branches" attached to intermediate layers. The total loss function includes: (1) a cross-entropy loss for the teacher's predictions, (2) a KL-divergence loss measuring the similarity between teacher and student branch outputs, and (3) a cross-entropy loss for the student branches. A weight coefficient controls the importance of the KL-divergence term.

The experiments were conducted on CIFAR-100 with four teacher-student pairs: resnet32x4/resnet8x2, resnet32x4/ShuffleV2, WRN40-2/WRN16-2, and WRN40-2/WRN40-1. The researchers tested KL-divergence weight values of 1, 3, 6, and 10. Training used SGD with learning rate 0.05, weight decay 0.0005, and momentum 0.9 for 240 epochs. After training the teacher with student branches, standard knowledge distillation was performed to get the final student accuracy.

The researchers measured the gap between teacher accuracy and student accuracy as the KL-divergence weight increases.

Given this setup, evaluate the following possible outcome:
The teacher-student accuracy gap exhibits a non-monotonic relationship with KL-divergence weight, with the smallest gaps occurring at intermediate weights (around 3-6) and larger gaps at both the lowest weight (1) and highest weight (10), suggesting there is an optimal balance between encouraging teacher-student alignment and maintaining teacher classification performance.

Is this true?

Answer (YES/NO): NO